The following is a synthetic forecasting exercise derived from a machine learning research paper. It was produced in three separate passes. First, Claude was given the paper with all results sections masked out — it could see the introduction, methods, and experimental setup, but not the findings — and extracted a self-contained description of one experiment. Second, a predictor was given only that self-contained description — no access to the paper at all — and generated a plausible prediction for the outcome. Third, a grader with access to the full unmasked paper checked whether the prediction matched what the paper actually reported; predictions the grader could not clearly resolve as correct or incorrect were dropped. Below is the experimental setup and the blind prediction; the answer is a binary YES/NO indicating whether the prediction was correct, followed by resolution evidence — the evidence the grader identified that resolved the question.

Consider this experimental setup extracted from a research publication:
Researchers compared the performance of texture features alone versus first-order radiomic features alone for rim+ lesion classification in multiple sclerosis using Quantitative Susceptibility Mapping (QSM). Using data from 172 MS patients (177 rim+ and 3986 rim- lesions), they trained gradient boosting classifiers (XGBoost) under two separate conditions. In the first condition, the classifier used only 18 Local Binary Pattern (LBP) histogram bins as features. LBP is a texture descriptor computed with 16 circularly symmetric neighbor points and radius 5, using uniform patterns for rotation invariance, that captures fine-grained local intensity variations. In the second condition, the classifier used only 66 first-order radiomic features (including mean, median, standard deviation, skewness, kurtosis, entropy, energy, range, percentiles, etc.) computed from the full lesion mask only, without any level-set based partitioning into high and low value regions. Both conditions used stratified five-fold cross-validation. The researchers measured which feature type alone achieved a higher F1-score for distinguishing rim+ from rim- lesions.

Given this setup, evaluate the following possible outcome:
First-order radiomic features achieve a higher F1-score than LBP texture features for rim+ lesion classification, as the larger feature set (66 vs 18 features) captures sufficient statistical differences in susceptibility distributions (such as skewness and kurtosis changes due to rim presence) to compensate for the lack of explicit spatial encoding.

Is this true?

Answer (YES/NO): NO